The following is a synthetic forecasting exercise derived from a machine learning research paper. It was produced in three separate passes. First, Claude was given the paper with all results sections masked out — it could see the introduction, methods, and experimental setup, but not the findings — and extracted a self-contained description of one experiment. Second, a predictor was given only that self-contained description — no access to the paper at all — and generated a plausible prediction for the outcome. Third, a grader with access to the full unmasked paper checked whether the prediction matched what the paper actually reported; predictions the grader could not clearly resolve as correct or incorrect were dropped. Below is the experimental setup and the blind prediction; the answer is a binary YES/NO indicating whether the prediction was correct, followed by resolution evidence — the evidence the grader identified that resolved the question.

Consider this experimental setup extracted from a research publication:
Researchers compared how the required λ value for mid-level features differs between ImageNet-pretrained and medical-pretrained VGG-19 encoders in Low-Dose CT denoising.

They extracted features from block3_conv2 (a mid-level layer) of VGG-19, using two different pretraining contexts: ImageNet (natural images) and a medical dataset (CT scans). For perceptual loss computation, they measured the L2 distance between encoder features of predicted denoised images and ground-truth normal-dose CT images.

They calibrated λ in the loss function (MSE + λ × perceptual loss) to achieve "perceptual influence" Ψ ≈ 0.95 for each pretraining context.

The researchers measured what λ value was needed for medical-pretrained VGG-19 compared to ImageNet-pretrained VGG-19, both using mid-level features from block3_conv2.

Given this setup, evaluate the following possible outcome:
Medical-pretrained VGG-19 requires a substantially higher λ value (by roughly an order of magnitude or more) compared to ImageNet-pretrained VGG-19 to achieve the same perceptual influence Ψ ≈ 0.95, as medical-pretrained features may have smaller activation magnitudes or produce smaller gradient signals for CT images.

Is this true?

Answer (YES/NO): NO